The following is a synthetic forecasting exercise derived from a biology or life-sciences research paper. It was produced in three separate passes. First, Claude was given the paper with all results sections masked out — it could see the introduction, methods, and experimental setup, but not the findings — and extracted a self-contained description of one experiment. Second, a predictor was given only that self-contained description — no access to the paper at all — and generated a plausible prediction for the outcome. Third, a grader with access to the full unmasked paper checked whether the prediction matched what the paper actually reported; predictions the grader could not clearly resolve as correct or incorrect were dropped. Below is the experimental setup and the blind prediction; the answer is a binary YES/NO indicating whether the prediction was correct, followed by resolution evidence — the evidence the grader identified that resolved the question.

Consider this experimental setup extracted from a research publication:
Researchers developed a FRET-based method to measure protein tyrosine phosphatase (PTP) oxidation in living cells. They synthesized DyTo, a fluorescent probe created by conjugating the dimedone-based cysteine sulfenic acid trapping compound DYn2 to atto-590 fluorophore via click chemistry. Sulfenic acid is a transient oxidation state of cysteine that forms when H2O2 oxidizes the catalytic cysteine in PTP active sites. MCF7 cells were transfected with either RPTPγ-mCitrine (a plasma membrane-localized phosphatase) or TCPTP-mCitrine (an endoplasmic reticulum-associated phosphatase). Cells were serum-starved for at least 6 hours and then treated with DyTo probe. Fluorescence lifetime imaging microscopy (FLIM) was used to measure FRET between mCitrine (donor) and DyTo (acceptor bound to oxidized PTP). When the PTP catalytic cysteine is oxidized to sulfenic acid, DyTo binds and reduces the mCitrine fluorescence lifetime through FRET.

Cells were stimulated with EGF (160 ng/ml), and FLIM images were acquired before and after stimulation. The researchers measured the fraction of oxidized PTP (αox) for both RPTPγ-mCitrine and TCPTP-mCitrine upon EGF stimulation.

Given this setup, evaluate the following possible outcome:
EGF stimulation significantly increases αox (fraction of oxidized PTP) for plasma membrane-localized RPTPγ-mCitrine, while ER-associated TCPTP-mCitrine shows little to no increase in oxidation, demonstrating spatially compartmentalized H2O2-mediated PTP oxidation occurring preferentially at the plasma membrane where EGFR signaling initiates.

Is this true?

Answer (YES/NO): YES